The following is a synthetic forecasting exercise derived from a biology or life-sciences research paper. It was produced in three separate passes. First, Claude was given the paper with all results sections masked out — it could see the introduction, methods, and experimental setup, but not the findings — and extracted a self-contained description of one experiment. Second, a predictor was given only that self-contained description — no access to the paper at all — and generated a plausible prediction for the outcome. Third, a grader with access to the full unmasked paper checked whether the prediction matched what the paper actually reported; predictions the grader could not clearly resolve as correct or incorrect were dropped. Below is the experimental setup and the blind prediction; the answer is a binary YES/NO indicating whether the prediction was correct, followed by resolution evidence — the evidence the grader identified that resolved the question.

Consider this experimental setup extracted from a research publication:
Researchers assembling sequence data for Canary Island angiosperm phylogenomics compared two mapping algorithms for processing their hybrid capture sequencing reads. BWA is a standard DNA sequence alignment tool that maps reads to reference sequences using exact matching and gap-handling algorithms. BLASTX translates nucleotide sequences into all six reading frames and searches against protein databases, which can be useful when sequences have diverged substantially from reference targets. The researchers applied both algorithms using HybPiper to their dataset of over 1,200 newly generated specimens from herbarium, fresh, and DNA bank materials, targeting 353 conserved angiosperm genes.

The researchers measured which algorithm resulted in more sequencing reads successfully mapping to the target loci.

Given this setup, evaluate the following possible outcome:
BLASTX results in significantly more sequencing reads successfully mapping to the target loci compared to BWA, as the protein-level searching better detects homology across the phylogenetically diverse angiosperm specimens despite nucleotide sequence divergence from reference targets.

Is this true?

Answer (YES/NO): NO